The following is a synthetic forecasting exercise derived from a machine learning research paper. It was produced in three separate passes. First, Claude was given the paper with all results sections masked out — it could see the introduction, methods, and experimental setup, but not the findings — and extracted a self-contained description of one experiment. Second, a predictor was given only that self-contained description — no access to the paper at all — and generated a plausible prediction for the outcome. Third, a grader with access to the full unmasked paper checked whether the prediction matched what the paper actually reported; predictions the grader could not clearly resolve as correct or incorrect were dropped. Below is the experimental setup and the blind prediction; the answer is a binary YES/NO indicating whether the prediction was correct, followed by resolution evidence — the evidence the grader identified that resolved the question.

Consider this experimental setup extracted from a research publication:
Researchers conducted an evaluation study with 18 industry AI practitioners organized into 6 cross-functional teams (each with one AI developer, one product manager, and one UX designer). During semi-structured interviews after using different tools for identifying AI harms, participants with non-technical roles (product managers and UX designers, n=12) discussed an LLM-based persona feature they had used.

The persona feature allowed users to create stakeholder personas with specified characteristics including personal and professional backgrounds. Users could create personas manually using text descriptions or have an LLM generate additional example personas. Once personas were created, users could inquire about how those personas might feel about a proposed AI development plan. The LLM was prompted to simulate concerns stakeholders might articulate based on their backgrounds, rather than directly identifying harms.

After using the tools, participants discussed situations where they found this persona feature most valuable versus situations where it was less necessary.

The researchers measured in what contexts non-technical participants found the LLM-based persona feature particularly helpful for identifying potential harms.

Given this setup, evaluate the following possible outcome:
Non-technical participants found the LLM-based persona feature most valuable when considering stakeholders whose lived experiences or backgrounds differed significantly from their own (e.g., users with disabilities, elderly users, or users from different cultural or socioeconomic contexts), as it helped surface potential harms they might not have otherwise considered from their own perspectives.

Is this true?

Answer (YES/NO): NO